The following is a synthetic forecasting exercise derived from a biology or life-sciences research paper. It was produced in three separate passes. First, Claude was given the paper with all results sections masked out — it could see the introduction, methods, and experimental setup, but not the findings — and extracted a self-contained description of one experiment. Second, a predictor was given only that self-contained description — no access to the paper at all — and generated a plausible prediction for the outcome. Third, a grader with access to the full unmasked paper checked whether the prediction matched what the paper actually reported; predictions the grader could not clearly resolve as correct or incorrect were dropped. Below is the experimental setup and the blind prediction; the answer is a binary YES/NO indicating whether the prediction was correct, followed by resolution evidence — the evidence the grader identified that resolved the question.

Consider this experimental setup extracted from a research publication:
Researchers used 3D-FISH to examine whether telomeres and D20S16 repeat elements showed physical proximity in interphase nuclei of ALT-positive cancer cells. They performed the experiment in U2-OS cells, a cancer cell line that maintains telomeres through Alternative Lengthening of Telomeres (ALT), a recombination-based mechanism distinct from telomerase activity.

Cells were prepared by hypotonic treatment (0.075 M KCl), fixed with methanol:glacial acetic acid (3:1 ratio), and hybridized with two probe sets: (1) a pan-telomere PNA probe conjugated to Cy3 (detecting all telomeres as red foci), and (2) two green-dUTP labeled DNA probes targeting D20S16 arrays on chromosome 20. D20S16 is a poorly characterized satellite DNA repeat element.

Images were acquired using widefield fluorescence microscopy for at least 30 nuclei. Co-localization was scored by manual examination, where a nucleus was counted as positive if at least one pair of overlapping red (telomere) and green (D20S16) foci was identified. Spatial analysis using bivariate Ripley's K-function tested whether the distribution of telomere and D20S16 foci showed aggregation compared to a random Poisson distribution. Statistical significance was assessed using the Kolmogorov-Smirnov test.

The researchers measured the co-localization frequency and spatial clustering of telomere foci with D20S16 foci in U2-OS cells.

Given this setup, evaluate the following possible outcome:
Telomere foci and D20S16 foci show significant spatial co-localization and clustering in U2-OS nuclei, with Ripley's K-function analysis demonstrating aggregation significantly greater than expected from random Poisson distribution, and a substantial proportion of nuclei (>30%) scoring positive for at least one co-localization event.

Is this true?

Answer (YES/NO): YES